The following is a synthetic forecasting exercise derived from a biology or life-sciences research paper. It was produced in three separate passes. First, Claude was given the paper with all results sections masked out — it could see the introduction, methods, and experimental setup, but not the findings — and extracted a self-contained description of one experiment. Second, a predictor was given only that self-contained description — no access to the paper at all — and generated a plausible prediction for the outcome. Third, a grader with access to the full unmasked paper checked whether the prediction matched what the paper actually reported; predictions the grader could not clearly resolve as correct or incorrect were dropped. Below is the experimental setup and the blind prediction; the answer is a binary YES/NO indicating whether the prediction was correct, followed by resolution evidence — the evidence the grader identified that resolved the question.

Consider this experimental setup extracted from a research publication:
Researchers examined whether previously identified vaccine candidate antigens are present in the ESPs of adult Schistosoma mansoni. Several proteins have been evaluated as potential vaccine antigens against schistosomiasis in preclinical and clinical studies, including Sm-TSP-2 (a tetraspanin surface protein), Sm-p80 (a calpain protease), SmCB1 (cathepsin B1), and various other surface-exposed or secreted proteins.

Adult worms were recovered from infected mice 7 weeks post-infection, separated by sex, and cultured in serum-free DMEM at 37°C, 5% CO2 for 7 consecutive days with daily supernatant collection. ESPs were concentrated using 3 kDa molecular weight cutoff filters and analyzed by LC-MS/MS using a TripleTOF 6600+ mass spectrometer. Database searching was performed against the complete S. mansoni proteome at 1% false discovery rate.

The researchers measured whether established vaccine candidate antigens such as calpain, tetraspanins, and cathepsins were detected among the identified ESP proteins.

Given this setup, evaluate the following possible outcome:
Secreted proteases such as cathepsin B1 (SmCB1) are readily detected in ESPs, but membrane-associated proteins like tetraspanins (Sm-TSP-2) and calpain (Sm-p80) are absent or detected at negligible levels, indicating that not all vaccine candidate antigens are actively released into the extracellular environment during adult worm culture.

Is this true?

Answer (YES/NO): NO